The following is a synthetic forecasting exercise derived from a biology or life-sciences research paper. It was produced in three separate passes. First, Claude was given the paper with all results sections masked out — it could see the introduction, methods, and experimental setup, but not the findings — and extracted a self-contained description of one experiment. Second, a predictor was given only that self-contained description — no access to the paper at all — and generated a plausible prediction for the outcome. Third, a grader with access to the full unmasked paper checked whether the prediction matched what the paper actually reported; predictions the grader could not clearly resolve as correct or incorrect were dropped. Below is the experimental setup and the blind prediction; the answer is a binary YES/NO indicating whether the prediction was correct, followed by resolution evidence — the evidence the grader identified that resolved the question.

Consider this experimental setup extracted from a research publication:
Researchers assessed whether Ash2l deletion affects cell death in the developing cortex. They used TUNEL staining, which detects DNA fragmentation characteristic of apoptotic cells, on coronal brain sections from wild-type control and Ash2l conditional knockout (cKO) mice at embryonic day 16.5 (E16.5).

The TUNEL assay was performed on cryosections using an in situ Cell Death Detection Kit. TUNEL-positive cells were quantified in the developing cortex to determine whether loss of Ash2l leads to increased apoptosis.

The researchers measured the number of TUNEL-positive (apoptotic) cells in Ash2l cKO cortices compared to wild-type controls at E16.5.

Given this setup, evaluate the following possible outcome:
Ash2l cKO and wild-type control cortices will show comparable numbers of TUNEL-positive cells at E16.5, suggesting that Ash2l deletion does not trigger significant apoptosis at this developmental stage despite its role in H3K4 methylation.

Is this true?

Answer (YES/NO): NO